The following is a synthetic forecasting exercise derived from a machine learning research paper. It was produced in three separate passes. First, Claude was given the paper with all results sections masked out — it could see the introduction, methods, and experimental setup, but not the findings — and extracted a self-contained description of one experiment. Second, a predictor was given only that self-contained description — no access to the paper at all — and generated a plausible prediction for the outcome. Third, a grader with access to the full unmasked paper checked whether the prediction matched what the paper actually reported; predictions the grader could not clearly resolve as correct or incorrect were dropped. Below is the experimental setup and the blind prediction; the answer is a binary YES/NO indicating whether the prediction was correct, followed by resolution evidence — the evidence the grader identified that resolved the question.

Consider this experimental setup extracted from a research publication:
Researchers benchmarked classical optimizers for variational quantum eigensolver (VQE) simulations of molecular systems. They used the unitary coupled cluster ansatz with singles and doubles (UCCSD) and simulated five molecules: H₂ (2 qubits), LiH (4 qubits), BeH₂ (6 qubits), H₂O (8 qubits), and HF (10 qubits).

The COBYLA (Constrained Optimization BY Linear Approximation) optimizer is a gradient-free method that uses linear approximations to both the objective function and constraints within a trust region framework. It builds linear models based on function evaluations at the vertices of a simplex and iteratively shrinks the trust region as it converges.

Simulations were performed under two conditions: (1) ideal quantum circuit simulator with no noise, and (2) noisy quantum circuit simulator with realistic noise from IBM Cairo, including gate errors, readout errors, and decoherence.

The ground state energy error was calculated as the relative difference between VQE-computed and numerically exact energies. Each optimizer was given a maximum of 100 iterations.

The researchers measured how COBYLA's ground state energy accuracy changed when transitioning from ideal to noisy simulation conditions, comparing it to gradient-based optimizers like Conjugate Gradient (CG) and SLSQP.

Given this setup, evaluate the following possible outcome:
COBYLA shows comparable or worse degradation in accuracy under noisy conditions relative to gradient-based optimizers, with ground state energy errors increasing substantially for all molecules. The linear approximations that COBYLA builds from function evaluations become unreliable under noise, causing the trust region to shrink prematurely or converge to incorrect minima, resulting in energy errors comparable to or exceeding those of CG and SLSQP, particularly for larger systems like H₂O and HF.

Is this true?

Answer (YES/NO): NO